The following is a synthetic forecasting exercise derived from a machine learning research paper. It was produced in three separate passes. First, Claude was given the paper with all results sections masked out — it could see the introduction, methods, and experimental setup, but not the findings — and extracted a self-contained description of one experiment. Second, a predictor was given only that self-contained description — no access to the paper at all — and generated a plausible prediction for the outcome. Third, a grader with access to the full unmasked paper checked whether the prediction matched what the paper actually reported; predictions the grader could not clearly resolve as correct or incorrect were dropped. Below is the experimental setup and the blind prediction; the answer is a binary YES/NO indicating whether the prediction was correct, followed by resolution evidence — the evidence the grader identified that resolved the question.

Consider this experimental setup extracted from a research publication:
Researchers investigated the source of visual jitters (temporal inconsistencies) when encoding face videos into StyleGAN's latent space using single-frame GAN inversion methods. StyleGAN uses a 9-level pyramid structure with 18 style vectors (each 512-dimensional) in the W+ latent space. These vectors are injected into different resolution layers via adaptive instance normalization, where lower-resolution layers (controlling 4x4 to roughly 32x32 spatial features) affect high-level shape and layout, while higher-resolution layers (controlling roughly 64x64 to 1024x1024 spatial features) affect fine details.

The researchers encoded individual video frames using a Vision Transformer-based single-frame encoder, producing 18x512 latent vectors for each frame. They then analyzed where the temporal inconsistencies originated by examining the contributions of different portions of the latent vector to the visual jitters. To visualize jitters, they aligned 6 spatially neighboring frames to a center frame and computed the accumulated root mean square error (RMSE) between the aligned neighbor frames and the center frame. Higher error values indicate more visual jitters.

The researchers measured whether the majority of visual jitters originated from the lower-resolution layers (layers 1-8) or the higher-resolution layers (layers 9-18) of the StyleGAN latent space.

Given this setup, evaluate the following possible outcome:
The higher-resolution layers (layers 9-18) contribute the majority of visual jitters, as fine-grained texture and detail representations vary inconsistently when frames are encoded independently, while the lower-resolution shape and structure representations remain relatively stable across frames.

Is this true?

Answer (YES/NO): YES